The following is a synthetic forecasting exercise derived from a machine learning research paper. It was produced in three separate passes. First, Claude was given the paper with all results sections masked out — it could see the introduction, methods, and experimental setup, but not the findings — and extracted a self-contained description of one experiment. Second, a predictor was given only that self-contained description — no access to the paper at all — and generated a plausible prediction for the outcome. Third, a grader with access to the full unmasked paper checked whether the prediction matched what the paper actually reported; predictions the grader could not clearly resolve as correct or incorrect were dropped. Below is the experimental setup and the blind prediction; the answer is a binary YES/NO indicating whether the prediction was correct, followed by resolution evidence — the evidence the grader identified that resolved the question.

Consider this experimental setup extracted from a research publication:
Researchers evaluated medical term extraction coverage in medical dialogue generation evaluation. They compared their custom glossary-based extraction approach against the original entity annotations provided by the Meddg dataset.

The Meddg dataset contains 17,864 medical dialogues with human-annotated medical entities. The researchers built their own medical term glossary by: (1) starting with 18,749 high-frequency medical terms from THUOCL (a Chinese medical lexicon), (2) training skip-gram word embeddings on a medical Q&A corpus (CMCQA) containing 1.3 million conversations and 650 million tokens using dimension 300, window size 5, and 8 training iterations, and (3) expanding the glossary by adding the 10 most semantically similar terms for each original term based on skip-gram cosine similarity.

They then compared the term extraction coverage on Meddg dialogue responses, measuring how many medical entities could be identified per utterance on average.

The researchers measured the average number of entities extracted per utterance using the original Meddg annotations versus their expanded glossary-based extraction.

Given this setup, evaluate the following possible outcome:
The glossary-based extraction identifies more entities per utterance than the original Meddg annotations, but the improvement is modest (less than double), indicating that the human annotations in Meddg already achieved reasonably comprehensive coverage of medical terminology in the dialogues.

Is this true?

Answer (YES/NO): NO